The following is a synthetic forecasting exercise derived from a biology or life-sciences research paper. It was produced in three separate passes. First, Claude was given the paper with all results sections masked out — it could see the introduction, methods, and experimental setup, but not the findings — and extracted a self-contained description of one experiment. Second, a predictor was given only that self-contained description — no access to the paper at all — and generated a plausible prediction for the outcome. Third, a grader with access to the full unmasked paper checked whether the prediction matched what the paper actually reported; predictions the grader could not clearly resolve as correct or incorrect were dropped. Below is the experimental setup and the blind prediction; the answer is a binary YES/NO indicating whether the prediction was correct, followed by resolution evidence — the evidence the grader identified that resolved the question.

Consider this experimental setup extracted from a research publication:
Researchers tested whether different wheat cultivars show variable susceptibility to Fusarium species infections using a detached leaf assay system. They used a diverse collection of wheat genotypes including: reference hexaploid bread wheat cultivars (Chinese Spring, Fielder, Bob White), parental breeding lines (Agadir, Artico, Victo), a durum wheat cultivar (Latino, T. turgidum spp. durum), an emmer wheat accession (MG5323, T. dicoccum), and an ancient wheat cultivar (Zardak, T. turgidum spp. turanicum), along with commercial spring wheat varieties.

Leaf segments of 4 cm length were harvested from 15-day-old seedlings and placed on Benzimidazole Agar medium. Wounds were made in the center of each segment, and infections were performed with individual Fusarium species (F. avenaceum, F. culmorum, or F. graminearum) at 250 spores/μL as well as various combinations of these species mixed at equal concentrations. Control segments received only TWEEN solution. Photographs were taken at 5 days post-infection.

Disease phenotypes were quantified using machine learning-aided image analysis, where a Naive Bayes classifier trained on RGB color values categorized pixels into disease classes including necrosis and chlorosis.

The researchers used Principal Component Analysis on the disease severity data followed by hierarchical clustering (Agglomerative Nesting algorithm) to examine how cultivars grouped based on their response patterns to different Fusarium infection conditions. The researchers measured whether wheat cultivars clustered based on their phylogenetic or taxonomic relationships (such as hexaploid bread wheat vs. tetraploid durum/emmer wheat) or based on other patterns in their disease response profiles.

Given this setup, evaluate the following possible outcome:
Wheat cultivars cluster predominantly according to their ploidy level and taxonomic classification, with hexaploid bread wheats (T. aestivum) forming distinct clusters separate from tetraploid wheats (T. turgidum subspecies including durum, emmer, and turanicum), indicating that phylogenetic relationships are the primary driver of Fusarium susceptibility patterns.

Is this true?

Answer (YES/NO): NO